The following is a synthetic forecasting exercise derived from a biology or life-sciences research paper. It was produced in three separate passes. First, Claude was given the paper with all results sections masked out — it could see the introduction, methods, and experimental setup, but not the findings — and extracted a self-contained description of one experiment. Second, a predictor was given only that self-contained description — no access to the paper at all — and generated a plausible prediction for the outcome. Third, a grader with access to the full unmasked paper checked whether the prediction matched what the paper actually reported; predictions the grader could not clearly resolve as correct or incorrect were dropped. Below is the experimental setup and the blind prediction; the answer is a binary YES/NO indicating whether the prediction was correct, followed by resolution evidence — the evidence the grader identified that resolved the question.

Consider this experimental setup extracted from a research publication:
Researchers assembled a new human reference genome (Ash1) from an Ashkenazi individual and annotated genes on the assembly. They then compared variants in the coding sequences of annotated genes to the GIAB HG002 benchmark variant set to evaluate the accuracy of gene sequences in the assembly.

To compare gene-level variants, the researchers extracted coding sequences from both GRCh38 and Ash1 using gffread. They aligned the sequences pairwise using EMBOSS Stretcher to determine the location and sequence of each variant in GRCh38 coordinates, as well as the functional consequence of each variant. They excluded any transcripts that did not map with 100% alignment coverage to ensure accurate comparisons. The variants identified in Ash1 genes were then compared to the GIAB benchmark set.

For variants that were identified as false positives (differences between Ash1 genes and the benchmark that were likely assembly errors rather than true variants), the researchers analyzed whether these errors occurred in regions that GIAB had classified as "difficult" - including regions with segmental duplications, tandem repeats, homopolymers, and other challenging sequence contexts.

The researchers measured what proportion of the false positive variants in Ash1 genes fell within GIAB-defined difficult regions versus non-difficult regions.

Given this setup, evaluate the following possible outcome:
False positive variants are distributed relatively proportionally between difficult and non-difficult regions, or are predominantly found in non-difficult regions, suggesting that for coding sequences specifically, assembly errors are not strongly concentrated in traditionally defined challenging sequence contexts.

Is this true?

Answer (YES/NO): NO